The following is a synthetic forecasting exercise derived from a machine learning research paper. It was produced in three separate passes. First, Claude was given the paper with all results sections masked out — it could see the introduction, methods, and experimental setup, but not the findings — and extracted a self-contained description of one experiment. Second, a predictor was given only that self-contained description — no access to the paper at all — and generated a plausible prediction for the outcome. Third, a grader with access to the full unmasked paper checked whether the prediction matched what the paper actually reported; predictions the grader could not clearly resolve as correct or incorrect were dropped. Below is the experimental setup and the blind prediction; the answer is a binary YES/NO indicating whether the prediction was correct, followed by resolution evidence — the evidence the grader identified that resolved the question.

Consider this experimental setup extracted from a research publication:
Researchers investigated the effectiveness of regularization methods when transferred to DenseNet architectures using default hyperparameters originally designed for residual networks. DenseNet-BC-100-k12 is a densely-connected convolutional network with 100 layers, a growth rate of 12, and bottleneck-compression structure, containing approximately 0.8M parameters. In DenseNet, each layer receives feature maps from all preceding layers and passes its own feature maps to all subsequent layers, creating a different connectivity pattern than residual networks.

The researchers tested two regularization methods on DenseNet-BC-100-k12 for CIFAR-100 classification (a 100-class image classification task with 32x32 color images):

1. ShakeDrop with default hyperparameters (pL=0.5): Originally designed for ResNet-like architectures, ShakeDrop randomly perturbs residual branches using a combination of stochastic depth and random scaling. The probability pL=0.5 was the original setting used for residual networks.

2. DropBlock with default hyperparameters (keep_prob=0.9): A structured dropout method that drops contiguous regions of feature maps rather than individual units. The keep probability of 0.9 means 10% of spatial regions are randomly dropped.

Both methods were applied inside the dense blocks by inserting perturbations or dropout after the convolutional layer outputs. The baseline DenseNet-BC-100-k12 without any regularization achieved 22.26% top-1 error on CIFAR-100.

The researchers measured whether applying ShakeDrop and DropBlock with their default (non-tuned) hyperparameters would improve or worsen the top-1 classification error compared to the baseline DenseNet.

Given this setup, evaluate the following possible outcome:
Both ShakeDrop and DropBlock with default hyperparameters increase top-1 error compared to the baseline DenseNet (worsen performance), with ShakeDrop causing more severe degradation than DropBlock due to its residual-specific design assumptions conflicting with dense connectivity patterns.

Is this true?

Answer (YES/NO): YES